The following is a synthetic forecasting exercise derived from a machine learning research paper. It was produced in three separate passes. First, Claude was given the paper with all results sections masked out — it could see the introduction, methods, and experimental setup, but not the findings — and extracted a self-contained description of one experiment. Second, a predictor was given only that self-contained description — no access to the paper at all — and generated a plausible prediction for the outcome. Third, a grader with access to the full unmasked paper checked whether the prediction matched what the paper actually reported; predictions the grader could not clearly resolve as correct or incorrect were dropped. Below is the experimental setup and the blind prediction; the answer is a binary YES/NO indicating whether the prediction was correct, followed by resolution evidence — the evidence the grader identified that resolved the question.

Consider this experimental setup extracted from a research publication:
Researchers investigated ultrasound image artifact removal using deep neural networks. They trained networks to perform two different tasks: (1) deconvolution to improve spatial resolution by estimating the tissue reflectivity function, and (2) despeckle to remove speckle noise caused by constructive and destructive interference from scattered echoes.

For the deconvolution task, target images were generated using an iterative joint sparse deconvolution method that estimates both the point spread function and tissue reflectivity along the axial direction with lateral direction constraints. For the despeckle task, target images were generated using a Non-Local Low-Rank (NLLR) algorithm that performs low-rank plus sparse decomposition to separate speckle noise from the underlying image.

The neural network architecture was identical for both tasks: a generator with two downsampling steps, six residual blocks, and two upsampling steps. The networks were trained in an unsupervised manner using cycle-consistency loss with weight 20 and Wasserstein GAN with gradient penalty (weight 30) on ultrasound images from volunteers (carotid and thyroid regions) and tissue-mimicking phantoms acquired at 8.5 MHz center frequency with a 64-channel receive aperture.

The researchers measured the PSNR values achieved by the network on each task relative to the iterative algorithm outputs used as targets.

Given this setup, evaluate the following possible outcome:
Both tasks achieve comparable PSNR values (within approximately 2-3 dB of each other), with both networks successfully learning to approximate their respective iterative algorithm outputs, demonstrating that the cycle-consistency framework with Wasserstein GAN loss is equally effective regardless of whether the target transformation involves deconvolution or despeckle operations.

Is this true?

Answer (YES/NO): NO